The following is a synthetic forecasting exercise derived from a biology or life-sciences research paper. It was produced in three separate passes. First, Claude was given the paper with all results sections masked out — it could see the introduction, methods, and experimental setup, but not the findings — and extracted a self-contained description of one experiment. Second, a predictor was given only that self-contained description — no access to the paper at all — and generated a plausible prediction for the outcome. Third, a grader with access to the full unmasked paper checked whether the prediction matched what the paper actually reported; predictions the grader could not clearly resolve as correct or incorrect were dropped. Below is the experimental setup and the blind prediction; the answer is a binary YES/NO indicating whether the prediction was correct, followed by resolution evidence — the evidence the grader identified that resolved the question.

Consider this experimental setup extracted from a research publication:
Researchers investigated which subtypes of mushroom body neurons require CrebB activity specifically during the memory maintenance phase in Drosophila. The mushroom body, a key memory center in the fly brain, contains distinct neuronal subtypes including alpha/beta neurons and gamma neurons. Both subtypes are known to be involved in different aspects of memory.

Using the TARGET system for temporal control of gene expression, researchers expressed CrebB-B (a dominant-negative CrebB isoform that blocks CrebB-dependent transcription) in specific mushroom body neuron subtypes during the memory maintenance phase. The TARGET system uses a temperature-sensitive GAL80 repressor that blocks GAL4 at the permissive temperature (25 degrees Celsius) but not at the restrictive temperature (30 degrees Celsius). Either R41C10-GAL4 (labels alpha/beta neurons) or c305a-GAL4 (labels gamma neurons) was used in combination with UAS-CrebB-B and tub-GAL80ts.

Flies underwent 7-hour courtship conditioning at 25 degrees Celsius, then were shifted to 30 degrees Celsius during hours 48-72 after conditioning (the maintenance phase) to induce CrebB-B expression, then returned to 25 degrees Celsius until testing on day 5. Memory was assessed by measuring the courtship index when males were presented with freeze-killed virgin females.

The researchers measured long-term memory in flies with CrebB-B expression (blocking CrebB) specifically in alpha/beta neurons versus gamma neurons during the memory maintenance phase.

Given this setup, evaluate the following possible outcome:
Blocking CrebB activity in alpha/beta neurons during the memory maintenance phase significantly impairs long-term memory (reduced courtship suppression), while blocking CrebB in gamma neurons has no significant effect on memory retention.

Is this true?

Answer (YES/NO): YES